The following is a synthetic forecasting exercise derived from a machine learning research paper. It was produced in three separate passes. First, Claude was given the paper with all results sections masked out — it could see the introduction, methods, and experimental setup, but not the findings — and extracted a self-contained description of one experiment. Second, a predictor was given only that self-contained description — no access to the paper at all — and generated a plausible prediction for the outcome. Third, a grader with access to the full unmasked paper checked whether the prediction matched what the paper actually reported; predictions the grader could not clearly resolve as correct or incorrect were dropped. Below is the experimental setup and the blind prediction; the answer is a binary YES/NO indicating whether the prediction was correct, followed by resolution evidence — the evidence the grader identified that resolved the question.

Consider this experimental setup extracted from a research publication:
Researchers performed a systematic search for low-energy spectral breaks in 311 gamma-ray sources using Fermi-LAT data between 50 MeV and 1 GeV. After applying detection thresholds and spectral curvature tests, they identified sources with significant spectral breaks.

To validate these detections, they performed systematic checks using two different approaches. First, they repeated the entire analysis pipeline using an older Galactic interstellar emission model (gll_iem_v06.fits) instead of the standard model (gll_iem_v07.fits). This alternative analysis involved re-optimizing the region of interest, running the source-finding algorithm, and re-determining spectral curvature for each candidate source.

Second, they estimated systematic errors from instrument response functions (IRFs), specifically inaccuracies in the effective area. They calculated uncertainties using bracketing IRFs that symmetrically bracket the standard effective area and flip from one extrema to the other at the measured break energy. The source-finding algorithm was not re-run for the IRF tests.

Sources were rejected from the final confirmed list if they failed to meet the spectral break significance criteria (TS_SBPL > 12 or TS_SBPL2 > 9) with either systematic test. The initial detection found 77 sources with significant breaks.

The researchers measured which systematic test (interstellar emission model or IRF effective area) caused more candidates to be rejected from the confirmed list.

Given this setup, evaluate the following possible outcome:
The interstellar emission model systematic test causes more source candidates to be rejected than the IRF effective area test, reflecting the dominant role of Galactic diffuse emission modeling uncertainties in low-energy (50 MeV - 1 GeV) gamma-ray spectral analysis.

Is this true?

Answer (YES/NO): YES